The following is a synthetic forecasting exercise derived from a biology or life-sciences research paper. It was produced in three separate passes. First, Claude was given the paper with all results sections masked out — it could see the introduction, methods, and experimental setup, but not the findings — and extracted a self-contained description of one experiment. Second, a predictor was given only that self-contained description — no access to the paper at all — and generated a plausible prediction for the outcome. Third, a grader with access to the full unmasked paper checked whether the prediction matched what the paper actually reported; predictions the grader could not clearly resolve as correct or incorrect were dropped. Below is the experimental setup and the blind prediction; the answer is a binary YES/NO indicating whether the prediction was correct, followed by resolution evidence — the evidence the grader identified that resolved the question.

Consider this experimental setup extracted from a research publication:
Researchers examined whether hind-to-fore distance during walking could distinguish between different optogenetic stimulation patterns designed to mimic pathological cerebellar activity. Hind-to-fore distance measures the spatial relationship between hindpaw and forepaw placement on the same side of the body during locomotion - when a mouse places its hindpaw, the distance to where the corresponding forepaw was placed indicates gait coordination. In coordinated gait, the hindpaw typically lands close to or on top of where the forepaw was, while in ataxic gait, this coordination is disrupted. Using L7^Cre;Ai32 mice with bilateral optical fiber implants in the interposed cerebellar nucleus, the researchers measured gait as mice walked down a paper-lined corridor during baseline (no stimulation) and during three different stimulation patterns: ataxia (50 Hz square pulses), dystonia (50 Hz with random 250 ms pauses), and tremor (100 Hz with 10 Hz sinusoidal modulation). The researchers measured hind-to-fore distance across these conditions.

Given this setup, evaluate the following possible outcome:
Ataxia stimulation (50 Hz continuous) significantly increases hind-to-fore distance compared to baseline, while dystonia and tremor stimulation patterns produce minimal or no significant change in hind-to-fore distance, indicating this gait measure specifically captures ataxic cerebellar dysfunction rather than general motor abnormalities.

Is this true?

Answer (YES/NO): NO